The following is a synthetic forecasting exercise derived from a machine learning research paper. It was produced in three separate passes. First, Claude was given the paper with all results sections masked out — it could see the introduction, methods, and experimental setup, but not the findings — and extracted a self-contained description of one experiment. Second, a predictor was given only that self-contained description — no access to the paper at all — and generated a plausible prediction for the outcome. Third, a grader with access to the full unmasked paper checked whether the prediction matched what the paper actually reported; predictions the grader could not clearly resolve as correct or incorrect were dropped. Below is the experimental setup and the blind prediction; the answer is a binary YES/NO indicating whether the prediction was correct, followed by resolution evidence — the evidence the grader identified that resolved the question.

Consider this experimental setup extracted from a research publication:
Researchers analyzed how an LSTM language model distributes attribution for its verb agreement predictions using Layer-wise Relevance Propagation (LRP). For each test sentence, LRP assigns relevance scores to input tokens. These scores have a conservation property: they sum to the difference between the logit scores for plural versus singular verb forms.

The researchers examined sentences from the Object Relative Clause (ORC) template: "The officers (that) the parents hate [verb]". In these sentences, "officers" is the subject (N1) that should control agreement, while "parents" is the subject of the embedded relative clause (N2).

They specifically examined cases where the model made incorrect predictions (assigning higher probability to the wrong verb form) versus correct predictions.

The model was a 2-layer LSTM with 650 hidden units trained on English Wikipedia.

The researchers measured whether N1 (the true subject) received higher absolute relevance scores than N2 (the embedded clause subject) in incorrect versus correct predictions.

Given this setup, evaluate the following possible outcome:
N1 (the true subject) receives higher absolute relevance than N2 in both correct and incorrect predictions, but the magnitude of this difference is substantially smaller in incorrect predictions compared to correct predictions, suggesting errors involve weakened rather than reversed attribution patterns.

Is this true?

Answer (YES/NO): NO